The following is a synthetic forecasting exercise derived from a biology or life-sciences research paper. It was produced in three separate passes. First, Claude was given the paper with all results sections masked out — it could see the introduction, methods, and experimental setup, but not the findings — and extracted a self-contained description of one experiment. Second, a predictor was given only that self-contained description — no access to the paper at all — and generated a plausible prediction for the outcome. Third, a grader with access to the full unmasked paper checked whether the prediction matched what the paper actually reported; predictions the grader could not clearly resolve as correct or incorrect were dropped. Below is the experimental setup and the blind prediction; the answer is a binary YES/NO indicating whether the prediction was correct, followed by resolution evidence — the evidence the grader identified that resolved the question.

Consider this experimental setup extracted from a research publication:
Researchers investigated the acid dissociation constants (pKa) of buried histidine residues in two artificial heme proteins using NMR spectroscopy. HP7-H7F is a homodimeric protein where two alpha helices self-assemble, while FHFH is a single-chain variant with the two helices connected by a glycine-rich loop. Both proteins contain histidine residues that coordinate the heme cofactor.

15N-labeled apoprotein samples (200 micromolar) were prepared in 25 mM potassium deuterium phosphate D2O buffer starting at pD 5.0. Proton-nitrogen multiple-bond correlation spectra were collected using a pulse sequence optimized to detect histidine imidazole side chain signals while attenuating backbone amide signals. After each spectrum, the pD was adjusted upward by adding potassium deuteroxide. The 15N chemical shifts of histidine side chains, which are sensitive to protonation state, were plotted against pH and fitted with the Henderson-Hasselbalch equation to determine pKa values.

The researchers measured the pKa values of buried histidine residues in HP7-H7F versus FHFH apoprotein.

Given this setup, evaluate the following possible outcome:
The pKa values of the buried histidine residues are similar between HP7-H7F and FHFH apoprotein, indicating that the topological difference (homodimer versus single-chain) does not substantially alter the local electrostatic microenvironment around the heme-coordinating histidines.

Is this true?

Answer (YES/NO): NO